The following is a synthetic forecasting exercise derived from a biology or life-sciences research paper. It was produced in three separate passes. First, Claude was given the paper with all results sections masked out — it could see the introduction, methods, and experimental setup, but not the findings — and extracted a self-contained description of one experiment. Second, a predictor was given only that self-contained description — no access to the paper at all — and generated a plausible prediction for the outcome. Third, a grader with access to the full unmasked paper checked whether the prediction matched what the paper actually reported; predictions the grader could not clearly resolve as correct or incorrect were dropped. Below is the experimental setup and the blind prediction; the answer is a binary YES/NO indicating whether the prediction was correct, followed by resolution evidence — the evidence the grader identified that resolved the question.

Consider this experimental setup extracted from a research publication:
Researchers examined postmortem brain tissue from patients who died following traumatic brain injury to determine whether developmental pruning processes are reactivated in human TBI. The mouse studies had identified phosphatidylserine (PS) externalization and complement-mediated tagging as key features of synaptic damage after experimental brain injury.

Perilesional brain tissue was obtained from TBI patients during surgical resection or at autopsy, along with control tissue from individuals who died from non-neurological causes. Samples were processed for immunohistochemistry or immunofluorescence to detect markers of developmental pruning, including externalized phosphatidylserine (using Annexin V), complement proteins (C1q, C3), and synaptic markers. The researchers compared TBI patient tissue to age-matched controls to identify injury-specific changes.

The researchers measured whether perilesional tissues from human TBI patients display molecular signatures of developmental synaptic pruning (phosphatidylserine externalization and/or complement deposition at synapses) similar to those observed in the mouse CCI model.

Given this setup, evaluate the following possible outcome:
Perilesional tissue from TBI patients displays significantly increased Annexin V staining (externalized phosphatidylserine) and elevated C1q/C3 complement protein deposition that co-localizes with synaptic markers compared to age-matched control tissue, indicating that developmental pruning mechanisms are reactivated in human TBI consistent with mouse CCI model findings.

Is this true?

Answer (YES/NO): NO